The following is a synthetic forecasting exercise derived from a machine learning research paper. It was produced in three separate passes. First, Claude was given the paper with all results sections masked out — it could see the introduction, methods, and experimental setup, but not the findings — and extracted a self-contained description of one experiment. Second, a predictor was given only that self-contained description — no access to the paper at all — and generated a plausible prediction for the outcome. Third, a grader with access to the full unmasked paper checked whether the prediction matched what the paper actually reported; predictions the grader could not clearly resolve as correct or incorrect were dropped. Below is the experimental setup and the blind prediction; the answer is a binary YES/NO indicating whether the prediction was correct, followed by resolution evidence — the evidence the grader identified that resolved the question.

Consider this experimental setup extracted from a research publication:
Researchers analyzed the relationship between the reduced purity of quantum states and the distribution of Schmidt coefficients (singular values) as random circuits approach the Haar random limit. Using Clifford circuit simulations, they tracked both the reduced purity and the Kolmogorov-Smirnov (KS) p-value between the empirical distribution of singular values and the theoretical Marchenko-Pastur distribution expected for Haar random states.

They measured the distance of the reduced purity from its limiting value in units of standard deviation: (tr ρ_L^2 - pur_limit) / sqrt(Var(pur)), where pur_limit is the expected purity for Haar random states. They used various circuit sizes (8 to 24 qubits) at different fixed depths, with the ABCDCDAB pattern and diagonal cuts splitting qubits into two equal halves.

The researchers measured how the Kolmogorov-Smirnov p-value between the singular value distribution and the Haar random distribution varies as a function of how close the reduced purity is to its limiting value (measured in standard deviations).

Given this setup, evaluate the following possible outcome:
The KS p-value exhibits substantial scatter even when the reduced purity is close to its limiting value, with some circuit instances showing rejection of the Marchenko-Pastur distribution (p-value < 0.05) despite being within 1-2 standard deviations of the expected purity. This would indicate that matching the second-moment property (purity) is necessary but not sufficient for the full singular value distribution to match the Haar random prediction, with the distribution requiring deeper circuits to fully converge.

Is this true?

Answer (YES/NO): NO